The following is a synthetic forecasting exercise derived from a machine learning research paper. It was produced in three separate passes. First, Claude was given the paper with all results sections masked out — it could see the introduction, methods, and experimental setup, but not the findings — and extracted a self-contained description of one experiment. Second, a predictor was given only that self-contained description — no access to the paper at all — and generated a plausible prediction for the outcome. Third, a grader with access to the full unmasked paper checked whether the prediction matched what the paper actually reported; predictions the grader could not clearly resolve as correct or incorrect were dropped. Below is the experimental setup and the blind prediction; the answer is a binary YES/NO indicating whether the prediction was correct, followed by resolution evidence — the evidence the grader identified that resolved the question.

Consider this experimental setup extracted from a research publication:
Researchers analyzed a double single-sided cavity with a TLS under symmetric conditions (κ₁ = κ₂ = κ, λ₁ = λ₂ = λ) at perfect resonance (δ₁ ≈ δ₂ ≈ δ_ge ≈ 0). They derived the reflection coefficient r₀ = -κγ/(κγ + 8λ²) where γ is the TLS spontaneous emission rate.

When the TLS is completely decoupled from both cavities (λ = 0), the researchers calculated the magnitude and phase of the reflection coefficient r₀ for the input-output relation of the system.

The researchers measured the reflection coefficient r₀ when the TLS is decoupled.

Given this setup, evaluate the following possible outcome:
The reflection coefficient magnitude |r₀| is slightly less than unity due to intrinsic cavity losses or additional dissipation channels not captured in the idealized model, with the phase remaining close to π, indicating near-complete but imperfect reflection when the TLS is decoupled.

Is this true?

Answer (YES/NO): NO